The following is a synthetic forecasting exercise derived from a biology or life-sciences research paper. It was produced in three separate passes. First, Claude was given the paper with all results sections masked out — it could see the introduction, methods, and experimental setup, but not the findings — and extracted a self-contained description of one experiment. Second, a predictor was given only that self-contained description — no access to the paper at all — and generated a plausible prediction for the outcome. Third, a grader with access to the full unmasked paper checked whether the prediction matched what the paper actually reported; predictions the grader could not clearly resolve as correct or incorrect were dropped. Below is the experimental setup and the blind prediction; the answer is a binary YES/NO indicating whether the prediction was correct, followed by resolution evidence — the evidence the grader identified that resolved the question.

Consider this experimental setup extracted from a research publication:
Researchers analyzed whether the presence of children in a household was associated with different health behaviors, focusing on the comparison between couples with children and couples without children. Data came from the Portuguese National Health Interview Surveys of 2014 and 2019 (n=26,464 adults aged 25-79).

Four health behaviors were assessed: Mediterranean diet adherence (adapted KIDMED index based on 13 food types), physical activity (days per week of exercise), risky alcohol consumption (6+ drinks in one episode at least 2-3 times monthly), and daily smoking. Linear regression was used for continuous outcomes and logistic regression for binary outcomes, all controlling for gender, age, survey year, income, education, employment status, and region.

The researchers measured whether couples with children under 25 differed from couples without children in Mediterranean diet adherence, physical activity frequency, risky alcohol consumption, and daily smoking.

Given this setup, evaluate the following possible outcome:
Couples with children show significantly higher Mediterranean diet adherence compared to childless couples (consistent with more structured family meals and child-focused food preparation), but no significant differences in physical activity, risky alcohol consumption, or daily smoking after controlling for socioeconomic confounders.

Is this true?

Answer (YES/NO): NO